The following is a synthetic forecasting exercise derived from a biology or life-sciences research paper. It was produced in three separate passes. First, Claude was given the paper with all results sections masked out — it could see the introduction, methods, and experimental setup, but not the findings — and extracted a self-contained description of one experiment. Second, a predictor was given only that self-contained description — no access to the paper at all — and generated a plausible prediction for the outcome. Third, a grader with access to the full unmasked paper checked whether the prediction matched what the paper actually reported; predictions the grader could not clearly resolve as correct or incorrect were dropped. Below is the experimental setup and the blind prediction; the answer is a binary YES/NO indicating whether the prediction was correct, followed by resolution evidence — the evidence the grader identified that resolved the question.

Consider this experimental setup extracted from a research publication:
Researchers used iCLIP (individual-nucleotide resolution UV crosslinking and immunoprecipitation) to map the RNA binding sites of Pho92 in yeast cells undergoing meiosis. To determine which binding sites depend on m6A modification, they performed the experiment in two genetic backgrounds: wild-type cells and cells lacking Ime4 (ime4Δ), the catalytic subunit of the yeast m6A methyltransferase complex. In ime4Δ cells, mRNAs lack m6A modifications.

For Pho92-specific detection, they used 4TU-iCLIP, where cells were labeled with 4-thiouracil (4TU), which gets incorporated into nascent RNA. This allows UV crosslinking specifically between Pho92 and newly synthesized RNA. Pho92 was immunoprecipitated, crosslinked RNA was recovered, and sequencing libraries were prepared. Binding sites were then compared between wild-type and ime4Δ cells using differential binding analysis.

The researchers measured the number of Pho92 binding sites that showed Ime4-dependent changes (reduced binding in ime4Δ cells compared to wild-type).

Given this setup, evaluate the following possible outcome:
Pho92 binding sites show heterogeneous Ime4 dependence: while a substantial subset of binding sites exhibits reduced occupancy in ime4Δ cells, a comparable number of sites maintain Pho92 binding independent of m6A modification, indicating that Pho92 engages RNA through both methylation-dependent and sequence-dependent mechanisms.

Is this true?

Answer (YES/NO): NO